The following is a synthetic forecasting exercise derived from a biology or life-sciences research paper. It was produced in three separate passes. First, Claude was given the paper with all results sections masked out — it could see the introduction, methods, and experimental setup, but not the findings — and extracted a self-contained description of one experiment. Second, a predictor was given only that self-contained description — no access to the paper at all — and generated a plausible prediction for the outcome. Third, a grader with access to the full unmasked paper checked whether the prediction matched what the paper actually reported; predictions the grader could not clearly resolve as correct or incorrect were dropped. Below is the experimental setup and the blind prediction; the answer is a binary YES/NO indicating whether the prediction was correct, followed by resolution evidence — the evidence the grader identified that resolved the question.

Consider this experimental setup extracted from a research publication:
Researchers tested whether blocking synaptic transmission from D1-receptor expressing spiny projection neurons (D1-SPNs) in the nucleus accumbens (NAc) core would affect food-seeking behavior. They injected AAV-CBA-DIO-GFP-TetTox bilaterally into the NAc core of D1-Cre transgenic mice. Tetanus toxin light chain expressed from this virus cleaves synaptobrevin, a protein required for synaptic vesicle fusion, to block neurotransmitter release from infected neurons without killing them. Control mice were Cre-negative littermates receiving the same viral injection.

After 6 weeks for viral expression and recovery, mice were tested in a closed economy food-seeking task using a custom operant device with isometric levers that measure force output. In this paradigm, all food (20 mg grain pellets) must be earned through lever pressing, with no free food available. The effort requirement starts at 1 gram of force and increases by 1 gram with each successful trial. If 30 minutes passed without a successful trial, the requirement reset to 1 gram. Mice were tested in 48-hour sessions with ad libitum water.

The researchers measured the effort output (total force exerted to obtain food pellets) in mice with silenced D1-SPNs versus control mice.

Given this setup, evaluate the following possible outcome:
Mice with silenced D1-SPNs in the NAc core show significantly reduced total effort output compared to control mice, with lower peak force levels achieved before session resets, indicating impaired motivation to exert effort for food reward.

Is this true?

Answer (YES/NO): YES